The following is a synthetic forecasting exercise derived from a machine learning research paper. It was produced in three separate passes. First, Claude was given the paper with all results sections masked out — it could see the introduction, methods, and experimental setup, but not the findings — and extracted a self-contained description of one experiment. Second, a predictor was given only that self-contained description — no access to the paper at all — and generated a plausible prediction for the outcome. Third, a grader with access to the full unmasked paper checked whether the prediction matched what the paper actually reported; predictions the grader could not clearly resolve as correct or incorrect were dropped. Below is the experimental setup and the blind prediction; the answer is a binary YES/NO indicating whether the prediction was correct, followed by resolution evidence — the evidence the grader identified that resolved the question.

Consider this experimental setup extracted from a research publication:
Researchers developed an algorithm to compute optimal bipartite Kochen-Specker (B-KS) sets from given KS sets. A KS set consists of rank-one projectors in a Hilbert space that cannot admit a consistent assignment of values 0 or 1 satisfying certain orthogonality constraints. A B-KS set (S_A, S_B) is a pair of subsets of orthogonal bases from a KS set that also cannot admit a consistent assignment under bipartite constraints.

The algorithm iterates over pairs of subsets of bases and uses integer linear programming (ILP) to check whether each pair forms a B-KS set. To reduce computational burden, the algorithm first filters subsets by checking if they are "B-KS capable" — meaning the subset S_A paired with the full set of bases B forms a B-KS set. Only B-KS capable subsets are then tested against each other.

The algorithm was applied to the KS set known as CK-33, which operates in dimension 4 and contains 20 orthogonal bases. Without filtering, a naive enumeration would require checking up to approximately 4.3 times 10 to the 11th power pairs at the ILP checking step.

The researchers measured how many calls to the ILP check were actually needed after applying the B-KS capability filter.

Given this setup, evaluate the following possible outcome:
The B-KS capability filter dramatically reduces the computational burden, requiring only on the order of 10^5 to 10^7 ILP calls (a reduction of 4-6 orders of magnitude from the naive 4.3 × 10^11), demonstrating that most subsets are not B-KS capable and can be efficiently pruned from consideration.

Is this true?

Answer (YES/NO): NO